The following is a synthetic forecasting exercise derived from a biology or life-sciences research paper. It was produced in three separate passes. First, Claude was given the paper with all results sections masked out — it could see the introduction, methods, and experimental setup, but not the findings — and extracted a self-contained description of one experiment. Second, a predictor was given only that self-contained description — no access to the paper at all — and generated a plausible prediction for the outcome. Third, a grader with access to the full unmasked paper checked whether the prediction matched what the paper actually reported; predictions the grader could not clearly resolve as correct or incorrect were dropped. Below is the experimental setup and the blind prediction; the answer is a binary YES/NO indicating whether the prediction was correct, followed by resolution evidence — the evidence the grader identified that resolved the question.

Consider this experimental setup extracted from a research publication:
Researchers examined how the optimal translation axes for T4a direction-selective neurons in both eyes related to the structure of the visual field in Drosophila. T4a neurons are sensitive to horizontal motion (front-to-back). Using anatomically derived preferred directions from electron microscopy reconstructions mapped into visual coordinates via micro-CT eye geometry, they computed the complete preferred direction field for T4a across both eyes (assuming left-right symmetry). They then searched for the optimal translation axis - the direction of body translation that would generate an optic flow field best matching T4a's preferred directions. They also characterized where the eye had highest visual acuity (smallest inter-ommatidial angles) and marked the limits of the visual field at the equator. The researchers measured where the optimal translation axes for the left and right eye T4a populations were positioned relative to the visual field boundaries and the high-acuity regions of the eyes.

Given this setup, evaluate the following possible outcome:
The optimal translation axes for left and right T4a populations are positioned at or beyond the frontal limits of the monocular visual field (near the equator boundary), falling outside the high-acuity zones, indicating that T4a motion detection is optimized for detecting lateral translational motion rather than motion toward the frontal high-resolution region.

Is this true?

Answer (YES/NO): NO